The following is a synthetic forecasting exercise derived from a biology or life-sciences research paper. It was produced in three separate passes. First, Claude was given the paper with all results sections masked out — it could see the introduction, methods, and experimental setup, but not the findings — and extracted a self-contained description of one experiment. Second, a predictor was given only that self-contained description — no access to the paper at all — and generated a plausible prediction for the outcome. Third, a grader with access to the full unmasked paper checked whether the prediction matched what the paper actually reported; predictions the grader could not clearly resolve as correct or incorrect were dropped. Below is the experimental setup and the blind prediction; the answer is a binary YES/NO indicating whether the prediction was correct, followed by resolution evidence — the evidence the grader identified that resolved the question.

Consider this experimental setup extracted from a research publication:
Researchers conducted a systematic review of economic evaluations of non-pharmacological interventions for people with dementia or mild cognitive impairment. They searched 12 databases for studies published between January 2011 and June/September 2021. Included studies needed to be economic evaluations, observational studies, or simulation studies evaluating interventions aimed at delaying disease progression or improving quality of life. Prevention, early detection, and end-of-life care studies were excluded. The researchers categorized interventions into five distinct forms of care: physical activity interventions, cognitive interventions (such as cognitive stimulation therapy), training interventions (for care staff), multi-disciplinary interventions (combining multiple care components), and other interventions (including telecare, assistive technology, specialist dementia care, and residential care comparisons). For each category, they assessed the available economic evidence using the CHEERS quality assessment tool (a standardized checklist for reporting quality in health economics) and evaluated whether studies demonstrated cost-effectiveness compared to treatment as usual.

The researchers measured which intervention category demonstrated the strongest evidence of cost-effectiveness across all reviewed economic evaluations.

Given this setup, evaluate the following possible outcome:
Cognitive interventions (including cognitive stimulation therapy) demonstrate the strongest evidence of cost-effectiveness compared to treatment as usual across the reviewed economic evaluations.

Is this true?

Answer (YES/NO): NO